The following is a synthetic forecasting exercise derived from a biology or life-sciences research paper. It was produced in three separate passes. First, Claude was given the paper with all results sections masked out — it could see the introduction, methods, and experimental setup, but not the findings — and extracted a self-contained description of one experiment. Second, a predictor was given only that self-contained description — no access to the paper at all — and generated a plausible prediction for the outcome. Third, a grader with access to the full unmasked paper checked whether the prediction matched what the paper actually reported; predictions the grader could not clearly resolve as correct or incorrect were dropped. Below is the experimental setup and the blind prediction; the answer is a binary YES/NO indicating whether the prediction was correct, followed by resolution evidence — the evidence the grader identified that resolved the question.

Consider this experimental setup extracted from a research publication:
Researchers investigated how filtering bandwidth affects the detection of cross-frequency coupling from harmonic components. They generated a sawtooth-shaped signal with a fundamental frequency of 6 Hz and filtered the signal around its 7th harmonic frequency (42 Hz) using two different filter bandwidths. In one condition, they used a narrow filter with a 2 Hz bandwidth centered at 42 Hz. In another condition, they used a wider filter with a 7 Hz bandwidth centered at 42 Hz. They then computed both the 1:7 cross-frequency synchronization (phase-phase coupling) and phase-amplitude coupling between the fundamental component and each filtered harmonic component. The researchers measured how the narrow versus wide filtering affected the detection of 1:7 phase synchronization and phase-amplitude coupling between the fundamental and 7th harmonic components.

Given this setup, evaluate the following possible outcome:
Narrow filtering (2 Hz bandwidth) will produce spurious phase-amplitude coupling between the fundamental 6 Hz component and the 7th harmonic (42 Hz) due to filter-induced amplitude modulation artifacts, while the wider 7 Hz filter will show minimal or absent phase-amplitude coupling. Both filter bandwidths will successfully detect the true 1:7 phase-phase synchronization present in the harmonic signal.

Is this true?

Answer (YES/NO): NO